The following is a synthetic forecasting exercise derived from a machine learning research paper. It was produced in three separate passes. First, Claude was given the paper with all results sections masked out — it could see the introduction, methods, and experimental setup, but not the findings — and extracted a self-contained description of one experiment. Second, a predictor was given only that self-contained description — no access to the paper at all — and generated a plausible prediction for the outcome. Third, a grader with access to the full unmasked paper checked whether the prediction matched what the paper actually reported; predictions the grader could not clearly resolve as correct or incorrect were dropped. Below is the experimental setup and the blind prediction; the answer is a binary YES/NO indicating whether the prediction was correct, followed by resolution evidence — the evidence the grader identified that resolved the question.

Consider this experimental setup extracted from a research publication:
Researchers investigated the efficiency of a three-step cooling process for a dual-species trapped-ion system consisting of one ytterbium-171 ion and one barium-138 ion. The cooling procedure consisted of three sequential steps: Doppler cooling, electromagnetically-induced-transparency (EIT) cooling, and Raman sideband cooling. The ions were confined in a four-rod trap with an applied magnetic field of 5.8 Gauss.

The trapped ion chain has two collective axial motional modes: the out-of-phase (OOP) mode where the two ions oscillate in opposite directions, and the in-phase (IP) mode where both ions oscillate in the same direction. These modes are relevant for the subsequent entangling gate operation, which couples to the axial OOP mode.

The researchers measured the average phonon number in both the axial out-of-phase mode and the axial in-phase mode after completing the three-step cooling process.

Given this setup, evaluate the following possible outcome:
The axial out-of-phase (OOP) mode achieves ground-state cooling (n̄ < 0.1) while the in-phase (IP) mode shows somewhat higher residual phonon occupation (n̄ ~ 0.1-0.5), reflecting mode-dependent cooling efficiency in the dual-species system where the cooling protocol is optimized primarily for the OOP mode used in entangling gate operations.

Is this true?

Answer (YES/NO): YES